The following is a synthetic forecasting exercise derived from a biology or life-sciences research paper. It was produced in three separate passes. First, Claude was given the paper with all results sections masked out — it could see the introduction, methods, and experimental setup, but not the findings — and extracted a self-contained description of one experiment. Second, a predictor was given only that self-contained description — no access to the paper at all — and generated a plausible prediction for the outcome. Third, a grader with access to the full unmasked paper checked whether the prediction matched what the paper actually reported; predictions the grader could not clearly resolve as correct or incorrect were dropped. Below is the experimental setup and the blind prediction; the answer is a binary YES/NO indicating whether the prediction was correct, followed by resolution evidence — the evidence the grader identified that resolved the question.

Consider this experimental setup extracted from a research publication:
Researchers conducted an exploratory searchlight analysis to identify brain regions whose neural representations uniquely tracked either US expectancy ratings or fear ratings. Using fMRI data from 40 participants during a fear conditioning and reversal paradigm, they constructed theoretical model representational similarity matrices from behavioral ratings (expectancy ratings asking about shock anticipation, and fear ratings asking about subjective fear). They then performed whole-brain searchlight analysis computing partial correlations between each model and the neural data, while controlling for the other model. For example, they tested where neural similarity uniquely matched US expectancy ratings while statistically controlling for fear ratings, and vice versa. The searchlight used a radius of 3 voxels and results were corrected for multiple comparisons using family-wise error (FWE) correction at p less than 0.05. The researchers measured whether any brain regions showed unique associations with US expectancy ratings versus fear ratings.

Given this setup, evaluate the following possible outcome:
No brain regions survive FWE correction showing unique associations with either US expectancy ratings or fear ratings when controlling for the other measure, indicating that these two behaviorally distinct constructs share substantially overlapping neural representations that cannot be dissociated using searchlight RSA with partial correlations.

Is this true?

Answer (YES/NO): NO